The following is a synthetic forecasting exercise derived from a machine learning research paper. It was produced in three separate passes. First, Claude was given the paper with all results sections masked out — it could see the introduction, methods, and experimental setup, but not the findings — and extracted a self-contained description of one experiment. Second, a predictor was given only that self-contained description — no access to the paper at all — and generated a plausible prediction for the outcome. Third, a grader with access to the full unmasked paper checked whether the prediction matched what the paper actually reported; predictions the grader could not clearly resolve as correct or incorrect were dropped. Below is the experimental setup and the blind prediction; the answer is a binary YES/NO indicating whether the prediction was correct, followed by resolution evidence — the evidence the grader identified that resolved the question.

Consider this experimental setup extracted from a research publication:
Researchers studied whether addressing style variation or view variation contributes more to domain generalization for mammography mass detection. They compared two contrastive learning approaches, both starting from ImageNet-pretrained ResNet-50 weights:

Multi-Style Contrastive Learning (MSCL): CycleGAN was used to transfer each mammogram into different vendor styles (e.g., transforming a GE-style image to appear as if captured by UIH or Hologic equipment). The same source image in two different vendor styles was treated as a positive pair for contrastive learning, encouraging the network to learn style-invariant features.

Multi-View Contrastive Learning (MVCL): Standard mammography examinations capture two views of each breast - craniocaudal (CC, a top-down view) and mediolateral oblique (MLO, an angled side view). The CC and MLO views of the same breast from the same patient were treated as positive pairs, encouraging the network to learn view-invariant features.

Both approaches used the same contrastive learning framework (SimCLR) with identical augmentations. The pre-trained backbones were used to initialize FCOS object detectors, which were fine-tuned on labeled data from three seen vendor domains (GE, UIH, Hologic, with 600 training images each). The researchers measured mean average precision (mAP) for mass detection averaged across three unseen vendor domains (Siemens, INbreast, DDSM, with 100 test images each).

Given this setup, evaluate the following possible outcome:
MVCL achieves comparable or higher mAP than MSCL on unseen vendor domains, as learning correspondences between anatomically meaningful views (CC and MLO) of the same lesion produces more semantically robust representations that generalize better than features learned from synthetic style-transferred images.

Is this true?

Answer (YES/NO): NO